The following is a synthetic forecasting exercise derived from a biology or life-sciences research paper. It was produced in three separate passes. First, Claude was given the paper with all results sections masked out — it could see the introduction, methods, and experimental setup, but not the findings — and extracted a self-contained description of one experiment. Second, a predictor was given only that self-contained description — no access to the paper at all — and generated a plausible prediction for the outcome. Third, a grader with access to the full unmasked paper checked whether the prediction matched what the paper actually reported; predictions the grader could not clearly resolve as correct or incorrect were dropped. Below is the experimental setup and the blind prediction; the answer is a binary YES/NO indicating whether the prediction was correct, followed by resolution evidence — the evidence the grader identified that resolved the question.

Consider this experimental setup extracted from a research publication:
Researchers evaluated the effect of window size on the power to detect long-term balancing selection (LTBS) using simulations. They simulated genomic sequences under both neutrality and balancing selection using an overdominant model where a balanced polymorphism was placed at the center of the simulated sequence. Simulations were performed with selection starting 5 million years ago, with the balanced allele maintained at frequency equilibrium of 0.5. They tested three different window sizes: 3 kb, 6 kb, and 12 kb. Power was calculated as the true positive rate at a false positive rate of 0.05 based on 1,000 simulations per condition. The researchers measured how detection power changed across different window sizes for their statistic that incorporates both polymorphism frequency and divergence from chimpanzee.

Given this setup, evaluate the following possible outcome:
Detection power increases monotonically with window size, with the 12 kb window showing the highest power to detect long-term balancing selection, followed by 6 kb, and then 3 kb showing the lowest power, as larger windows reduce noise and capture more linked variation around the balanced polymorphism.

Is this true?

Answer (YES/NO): NO